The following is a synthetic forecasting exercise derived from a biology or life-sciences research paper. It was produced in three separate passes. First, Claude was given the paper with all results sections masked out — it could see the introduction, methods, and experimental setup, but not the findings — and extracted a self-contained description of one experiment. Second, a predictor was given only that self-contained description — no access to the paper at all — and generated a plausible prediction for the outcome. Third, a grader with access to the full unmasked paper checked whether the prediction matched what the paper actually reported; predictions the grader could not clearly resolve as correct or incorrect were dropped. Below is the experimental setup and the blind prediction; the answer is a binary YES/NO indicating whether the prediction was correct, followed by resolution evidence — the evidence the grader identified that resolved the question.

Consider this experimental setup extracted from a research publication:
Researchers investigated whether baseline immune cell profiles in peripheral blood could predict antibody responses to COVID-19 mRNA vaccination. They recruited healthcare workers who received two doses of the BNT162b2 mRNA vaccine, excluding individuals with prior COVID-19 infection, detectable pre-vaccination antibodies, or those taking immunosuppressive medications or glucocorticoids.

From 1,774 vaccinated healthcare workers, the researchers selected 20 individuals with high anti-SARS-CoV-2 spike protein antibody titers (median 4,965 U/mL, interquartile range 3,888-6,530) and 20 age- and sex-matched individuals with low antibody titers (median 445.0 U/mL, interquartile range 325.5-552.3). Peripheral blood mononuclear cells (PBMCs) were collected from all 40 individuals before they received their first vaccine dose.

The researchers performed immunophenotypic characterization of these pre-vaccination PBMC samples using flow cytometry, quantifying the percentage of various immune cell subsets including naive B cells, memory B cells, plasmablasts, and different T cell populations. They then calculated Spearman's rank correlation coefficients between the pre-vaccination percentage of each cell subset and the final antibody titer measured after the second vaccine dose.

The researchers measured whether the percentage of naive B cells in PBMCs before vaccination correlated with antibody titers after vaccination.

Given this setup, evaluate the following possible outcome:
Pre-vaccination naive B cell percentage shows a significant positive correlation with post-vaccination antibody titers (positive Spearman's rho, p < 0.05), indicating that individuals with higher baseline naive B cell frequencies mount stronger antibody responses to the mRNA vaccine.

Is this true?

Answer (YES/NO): YES